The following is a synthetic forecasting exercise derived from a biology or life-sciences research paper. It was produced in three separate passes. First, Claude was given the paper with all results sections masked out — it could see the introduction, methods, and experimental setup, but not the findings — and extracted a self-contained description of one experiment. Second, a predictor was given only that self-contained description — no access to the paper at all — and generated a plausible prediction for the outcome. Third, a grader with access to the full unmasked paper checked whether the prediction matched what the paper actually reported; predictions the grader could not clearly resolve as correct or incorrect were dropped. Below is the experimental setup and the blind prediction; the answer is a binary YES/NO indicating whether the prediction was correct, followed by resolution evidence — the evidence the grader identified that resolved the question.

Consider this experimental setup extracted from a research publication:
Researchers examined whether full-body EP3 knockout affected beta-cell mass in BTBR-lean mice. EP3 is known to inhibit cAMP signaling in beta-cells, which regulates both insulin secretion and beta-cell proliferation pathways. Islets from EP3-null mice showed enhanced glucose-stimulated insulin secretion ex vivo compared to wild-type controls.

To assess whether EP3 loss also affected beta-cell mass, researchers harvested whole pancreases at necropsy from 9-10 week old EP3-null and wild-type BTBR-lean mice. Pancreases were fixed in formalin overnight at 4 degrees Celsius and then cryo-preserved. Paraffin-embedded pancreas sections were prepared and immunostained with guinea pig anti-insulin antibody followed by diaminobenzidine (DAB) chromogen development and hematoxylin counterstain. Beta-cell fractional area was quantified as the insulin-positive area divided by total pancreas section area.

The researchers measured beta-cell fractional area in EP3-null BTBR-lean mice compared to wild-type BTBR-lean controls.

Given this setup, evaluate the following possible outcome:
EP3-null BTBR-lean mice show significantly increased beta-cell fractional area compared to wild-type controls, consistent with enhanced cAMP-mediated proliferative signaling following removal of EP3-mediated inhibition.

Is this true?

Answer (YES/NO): NO